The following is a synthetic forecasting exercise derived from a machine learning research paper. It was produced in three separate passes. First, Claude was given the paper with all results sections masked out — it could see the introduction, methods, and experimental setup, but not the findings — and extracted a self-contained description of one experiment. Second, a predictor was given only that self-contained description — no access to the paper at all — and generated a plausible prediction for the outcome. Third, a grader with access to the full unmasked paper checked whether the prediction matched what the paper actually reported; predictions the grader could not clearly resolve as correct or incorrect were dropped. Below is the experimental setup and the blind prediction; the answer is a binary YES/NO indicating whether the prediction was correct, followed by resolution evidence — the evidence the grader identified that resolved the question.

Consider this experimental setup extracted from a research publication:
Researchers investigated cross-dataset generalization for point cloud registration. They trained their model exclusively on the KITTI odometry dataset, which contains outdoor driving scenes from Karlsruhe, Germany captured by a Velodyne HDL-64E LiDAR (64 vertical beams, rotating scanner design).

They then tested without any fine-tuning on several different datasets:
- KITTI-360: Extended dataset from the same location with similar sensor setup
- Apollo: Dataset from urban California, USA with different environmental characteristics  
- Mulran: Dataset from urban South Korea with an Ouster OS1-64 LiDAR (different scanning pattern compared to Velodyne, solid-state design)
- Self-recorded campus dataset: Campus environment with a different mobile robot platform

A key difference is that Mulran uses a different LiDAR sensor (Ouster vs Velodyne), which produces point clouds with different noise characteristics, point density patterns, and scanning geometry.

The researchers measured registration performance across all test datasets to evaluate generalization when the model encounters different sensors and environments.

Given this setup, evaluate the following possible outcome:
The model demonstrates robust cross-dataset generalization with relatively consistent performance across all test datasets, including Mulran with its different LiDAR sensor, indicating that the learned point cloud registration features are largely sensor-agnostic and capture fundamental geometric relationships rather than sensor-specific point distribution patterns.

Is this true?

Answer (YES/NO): NO